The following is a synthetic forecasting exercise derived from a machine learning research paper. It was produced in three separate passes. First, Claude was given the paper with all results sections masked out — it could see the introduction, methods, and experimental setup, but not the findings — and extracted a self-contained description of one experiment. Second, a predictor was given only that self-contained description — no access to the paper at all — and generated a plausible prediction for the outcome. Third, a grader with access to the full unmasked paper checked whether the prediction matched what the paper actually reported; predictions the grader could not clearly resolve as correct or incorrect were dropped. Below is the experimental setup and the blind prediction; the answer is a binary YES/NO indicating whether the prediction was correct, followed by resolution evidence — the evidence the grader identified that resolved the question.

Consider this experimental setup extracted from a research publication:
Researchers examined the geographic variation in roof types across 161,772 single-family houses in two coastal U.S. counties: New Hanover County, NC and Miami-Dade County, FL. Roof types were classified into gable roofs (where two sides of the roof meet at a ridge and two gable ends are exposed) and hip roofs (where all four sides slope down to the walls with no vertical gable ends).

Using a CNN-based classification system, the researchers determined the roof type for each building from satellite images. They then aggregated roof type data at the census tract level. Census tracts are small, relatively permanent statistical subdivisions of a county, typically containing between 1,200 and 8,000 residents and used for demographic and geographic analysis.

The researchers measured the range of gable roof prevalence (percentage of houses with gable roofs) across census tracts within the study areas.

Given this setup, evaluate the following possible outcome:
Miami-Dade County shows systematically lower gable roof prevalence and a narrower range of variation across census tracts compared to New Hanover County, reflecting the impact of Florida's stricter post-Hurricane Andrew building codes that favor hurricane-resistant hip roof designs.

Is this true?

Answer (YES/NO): NO